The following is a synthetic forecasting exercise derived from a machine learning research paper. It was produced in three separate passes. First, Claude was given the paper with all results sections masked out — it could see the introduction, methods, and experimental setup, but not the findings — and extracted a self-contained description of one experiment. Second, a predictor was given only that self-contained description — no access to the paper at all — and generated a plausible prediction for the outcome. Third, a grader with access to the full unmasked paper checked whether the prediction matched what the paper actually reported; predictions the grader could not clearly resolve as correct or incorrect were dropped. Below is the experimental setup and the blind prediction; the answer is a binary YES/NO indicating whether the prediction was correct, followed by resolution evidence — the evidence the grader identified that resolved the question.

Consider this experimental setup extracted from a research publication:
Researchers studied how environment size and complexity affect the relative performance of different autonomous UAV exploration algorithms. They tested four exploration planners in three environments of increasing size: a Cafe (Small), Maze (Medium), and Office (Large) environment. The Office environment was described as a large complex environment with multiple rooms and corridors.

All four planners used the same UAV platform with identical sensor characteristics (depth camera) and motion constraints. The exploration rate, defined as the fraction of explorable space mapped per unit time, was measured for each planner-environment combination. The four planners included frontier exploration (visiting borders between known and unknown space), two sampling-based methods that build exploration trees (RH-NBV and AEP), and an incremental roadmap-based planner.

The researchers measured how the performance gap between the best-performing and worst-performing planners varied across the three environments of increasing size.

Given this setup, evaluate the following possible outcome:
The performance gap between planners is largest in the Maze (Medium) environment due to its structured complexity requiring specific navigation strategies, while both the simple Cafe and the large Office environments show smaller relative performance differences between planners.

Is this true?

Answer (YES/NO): YES